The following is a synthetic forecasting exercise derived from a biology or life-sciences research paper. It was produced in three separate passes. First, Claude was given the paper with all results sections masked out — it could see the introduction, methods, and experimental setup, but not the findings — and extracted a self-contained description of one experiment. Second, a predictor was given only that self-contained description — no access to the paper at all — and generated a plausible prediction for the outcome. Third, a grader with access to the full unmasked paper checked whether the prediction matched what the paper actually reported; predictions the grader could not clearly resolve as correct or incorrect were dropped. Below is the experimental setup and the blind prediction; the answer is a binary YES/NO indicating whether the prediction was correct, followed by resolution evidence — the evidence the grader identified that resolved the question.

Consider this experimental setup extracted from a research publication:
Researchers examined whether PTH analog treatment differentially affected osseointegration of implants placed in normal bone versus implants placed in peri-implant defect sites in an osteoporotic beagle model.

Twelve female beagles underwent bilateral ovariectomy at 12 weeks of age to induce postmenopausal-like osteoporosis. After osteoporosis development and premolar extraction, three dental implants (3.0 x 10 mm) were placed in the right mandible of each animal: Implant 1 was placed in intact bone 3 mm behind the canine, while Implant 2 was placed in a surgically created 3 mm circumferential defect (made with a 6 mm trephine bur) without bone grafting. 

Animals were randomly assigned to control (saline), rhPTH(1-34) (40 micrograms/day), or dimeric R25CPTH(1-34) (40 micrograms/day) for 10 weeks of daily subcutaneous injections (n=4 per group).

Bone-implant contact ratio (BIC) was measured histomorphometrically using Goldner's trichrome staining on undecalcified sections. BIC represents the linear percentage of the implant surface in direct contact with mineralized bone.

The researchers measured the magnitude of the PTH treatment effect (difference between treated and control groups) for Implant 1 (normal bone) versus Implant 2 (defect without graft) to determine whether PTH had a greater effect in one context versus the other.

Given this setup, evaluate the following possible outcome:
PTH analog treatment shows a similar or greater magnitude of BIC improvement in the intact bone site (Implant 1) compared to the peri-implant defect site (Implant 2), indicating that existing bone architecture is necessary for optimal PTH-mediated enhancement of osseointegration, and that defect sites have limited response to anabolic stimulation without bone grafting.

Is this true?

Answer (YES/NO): NO